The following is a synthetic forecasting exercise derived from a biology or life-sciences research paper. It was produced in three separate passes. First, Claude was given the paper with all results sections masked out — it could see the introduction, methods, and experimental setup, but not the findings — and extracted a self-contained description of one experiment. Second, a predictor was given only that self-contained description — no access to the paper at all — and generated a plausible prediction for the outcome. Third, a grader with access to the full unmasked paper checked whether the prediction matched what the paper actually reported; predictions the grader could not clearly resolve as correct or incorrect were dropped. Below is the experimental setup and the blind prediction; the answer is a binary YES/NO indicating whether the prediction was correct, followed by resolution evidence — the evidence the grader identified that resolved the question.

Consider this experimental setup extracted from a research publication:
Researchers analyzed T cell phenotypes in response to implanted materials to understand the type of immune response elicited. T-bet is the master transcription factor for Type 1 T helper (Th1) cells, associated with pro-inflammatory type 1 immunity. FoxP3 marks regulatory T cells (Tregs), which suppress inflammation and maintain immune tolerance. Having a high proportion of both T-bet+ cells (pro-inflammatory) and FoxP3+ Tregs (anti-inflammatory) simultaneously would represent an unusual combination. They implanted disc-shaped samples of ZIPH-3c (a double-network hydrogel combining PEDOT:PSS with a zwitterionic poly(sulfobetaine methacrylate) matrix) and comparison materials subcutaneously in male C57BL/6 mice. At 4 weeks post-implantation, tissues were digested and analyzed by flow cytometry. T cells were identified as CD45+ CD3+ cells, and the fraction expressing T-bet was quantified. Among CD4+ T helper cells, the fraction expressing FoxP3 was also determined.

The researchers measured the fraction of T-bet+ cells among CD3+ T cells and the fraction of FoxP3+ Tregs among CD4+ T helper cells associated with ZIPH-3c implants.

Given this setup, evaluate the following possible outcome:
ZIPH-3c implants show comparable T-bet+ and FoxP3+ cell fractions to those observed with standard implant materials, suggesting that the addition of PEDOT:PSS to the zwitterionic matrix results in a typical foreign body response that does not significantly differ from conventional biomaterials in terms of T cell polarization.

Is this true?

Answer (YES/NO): NO